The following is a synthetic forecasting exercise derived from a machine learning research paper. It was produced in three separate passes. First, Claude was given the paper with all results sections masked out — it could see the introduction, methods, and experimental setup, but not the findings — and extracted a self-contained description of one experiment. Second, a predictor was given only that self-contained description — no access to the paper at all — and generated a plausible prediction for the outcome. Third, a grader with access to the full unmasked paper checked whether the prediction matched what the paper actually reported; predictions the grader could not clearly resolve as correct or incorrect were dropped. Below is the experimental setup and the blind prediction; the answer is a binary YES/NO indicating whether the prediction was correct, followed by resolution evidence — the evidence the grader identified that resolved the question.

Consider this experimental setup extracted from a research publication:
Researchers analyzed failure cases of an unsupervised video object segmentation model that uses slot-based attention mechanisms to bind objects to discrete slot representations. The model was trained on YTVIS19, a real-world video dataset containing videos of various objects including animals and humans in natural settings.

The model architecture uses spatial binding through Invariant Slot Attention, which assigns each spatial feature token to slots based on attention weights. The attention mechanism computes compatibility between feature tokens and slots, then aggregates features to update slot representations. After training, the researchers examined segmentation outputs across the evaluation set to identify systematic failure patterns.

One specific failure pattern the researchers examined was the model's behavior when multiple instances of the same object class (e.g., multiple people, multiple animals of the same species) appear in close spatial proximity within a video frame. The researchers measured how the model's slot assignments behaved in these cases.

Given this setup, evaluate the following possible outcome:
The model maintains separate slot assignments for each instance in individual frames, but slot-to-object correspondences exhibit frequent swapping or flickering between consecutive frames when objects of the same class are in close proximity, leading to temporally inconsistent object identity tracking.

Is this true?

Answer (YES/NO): NO